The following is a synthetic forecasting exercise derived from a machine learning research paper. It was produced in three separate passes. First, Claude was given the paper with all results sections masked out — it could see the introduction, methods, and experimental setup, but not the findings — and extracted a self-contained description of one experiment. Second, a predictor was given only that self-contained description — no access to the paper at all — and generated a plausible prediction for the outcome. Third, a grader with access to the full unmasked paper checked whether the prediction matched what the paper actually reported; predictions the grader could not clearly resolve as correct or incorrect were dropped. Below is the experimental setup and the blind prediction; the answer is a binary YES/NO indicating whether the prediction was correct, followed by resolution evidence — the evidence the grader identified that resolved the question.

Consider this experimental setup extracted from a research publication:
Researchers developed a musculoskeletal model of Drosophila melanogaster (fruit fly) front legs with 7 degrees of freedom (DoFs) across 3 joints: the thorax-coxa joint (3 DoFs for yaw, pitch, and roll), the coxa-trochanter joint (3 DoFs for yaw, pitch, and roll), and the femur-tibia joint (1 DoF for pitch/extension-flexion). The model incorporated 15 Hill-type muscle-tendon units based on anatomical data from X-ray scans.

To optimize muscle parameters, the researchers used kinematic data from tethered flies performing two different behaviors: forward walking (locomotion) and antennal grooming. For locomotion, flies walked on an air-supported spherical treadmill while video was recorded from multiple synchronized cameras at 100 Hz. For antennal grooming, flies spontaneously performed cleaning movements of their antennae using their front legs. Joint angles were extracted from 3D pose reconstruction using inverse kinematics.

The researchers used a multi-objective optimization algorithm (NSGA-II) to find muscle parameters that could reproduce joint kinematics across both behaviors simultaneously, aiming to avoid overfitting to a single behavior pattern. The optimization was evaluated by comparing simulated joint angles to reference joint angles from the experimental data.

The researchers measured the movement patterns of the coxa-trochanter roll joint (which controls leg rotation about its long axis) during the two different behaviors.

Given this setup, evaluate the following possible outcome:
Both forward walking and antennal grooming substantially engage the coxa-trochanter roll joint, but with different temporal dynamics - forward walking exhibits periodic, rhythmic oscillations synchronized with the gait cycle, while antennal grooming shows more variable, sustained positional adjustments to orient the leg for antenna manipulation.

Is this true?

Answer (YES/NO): NO